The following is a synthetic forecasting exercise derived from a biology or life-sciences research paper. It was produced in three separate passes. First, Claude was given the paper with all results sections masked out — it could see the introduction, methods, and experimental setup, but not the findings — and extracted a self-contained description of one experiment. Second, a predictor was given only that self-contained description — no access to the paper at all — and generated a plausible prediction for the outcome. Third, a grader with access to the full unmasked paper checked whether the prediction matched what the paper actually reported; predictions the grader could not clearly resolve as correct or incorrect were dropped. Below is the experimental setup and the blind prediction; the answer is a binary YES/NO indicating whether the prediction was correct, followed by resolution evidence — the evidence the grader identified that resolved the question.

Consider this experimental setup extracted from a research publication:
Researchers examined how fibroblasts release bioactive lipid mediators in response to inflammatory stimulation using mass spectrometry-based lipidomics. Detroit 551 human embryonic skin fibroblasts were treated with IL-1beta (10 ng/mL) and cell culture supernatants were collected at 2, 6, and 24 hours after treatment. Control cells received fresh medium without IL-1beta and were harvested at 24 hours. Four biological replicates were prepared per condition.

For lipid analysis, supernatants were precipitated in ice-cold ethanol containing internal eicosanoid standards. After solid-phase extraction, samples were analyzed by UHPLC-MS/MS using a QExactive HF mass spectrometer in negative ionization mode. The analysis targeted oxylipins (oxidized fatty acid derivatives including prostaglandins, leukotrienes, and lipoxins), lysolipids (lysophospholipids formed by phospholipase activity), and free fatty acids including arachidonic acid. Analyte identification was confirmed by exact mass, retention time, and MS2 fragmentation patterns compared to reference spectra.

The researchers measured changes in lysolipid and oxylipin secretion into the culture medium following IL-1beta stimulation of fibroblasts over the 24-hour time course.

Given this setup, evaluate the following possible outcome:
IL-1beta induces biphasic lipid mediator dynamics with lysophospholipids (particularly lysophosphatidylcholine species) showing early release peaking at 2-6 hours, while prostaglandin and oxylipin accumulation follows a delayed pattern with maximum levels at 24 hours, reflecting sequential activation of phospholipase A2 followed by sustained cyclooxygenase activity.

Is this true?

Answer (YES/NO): NO